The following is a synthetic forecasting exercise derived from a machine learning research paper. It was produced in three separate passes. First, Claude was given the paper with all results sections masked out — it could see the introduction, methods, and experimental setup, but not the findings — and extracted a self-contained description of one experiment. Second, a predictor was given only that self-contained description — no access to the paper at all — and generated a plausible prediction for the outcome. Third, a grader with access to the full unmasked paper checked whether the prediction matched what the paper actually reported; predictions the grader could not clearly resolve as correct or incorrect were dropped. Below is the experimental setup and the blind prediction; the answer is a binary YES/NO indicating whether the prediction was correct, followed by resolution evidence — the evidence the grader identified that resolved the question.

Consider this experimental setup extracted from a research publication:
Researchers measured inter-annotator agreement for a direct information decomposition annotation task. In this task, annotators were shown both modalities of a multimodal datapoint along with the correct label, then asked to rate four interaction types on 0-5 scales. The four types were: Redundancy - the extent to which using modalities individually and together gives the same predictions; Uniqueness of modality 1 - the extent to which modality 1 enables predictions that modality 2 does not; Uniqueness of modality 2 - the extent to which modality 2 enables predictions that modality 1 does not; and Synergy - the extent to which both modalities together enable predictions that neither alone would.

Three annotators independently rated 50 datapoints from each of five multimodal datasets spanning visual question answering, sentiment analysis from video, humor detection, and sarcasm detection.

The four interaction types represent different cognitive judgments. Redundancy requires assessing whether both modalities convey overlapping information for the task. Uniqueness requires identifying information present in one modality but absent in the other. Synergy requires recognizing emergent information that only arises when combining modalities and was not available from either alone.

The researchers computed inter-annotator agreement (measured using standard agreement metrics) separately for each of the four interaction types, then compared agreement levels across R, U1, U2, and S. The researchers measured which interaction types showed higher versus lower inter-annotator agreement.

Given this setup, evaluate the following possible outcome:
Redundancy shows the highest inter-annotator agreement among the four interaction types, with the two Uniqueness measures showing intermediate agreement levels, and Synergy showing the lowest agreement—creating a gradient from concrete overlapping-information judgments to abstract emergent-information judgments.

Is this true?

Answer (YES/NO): NO